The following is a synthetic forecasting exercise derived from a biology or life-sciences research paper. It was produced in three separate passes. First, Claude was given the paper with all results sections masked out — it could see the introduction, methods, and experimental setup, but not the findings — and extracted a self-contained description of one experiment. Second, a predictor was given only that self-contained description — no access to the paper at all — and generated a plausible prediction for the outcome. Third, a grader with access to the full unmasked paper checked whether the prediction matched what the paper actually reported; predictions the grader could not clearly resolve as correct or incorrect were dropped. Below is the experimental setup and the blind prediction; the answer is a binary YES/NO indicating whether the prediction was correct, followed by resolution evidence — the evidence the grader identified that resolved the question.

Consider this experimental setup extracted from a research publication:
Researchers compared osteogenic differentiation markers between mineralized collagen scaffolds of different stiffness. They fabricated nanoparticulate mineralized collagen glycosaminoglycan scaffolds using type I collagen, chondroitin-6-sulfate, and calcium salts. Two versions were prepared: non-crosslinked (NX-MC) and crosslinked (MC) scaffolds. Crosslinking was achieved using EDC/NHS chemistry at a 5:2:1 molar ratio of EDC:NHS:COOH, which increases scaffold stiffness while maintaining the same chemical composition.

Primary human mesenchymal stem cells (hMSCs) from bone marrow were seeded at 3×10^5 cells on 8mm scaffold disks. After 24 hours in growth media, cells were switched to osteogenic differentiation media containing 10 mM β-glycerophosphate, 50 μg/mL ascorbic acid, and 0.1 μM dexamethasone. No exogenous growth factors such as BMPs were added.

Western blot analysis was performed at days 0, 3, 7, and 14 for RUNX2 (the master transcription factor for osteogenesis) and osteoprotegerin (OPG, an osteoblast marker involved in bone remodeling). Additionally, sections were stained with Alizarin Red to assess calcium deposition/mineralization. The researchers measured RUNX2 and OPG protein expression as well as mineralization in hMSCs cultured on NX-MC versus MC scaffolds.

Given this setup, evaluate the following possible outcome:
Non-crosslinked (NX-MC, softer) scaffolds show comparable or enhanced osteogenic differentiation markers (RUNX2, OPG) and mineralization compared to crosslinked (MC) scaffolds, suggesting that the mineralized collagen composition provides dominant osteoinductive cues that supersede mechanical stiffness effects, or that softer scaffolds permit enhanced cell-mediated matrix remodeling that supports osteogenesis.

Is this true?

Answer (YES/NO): NO